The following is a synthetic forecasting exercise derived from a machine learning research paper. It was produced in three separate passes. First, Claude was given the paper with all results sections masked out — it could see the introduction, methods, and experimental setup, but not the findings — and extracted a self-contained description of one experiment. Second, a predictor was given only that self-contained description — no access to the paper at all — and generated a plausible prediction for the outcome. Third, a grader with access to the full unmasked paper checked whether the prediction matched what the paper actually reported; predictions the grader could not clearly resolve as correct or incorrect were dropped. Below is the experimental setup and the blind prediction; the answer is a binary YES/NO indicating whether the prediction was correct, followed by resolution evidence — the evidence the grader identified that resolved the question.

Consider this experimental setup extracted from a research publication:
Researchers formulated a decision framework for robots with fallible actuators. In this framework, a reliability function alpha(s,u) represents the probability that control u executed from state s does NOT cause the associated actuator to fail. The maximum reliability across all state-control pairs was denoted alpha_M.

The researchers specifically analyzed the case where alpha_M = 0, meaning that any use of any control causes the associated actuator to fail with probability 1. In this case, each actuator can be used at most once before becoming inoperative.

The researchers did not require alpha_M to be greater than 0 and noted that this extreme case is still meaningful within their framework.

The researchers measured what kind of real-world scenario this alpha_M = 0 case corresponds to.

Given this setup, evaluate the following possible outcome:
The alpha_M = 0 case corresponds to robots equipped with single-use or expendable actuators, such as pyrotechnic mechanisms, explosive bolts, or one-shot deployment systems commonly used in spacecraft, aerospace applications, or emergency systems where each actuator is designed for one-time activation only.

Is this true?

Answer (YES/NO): YES